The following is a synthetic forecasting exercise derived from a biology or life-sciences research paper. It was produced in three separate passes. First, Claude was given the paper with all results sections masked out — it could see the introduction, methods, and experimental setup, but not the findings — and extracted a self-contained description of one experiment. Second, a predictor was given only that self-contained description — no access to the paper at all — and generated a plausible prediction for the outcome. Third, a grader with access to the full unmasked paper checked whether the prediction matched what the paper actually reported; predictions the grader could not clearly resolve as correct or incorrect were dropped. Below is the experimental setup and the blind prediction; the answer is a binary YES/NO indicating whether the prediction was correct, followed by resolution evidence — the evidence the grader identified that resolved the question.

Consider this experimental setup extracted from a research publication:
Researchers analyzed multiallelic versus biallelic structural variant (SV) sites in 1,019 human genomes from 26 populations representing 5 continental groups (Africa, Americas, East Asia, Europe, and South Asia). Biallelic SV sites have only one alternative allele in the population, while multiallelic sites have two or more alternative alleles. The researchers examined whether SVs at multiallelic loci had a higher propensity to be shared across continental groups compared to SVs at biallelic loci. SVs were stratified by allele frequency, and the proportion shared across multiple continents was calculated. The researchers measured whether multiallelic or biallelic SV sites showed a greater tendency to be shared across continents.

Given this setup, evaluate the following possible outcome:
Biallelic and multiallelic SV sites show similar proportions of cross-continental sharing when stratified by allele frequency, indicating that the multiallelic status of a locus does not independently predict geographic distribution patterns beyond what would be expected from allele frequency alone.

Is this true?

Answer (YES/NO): NO